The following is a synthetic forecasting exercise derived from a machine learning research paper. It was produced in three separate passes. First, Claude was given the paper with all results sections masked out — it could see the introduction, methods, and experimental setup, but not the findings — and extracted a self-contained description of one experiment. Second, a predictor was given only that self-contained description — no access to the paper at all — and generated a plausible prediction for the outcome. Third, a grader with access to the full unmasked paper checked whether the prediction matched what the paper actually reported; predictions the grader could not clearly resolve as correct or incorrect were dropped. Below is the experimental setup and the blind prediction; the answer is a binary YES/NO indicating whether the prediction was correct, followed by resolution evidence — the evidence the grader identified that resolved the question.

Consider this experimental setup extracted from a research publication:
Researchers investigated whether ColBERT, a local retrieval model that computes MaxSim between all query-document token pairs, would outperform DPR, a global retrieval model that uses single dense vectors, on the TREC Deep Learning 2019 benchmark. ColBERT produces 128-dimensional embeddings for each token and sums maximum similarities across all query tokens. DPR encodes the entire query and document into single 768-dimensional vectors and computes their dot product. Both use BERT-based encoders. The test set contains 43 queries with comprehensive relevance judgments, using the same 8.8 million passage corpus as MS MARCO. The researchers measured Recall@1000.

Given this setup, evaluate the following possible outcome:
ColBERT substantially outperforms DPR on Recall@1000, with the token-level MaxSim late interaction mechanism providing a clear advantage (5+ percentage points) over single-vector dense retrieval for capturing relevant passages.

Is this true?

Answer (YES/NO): NO